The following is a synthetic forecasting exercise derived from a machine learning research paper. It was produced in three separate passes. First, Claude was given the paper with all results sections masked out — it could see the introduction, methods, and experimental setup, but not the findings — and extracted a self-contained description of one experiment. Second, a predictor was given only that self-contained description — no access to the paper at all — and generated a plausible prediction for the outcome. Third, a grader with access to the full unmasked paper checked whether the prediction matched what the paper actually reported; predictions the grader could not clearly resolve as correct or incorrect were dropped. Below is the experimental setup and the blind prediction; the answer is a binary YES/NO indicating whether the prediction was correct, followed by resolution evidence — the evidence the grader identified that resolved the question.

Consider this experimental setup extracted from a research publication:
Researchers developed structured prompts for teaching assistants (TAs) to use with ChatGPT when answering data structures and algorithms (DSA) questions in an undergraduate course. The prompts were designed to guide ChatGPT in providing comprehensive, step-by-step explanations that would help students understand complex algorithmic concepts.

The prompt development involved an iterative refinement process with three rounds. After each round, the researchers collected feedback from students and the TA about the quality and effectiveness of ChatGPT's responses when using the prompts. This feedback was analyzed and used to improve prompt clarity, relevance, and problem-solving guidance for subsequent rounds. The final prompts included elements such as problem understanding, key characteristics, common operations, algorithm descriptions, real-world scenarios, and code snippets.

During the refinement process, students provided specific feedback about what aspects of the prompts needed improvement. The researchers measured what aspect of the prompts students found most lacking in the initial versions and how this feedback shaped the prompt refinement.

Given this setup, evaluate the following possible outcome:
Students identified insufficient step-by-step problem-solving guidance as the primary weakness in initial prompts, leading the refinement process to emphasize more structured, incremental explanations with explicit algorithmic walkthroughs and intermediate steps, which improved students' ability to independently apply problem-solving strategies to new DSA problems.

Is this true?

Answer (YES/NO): NO